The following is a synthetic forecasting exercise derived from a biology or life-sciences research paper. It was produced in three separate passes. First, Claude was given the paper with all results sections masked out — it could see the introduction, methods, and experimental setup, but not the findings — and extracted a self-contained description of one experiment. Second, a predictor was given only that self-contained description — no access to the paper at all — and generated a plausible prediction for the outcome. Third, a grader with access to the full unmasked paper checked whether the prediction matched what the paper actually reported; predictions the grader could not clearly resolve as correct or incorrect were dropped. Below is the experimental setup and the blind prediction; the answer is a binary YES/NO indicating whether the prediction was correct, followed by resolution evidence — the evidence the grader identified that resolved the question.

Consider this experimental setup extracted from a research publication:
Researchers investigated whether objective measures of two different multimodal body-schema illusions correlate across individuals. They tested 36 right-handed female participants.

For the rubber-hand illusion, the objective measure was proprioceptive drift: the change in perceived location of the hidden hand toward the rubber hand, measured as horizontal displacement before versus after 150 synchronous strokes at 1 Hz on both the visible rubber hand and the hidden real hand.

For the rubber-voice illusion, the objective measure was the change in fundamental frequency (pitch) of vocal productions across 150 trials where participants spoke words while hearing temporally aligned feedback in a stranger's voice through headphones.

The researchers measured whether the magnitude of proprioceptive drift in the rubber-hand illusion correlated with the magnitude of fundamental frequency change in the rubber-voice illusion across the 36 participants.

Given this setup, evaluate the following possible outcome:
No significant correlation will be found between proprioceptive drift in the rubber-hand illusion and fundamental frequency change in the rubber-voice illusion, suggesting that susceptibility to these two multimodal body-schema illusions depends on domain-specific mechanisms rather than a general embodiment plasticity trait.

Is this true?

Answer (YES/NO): YES